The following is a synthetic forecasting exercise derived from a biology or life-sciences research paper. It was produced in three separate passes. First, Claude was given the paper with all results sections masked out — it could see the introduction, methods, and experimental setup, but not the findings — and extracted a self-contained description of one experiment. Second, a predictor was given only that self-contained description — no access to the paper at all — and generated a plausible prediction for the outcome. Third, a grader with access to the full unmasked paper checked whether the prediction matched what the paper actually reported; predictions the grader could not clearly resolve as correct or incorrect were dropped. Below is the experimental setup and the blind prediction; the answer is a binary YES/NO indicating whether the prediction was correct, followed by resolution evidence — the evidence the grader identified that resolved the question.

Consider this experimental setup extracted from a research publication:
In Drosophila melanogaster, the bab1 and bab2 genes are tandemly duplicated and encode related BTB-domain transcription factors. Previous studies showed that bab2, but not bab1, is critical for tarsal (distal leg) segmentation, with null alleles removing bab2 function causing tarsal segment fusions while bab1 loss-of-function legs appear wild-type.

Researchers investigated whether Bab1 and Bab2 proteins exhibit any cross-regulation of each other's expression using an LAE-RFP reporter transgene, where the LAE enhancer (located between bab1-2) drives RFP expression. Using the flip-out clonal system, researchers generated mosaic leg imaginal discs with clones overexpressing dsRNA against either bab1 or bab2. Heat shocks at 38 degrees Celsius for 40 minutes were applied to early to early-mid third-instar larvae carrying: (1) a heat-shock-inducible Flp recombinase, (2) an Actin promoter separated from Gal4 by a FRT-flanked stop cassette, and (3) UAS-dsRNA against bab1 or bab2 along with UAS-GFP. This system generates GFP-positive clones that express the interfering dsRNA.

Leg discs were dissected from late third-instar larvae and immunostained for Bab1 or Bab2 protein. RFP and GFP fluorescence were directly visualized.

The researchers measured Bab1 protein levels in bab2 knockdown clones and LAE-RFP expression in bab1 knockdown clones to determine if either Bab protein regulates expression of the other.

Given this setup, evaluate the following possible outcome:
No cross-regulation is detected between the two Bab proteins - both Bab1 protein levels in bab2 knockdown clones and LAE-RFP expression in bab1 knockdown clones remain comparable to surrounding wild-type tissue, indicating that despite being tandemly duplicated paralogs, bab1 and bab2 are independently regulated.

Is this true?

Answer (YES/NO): NO